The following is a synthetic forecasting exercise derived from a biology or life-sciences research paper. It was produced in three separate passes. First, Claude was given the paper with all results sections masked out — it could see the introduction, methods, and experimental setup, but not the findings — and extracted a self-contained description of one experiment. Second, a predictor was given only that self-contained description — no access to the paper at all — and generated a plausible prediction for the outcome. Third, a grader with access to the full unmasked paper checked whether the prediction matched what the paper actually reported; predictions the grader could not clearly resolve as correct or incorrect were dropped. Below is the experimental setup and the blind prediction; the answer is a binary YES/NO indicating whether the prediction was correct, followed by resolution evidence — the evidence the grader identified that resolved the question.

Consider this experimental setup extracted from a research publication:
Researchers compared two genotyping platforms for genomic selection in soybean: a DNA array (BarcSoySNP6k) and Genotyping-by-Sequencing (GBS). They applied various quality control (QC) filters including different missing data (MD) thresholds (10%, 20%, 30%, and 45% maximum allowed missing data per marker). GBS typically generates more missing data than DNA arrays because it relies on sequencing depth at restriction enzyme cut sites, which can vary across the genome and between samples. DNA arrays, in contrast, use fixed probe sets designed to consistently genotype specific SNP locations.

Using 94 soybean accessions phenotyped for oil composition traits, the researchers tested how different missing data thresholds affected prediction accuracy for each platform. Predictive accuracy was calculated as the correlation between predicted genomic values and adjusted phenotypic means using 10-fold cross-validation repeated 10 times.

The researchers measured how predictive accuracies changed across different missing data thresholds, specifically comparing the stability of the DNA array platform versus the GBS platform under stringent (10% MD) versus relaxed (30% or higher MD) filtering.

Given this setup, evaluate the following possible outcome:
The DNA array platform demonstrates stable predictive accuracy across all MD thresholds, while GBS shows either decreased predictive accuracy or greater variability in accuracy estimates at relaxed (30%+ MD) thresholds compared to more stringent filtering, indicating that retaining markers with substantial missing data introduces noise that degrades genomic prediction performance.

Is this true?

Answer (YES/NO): NO